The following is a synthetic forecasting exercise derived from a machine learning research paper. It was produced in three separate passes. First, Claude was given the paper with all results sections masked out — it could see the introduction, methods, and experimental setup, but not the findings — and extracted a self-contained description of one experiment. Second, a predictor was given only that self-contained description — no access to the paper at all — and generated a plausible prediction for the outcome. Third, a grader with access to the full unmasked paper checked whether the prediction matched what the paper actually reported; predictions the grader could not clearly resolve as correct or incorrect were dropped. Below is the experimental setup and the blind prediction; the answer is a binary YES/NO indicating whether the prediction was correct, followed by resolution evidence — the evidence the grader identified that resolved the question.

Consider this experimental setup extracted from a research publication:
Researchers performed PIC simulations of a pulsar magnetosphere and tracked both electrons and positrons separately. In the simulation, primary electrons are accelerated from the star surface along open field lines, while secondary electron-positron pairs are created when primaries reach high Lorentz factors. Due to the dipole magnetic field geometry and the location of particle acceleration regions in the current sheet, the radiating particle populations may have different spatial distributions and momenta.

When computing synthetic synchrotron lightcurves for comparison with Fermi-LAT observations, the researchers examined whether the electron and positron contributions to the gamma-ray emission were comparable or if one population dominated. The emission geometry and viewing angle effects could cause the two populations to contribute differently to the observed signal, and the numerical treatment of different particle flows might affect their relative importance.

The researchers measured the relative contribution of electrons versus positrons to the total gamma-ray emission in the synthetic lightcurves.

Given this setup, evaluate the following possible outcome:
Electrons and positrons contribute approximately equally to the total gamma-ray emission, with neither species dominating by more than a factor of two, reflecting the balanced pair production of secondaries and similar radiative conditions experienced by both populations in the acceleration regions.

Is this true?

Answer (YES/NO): NO